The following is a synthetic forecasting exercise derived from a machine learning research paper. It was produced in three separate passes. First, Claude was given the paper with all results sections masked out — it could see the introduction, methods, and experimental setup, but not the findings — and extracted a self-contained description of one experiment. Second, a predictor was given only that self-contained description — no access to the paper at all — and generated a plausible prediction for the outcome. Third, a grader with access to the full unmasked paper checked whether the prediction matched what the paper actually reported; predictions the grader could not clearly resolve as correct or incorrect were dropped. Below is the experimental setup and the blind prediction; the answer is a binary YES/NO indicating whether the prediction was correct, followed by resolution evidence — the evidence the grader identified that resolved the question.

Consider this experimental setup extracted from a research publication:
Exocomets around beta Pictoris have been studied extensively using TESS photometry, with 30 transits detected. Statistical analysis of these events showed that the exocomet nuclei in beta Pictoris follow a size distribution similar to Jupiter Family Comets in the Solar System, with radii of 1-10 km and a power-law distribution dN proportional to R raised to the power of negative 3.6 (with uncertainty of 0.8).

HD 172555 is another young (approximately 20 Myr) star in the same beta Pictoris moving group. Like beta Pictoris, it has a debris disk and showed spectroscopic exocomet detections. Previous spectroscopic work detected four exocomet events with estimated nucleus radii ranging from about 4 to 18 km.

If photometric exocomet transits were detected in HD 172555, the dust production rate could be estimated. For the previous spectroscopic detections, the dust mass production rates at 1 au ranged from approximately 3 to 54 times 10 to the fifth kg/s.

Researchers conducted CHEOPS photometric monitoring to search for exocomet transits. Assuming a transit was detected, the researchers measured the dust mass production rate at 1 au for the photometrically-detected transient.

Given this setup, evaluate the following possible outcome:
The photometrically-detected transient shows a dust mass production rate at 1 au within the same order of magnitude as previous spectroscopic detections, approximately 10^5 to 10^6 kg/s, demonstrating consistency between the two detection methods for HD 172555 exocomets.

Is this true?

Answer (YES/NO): YES